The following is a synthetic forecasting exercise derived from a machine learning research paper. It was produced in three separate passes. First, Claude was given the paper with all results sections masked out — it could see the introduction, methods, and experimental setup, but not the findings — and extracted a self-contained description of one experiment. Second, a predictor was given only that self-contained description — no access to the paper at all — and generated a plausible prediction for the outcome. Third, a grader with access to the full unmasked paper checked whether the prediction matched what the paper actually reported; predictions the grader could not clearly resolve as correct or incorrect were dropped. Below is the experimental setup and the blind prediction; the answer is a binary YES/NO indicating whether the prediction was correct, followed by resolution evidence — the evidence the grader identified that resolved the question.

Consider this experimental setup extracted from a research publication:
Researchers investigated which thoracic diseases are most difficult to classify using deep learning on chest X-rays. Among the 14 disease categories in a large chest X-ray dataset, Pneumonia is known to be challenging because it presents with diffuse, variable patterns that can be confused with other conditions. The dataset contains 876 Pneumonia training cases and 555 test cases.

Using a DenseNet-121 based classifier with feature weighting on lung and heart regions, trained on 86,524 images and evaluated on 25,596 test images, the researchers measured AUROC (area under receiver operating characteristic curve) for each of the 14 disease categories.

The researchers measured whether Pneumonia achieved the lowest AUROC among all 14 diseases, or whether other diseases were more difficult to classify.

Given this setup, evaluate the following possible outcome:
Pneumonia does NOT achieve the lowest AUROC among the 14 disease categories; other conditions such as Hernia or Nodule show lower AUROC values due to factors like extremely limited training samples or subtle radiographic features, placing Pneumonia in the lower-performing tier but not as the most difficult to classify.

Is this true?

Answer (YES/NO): NO